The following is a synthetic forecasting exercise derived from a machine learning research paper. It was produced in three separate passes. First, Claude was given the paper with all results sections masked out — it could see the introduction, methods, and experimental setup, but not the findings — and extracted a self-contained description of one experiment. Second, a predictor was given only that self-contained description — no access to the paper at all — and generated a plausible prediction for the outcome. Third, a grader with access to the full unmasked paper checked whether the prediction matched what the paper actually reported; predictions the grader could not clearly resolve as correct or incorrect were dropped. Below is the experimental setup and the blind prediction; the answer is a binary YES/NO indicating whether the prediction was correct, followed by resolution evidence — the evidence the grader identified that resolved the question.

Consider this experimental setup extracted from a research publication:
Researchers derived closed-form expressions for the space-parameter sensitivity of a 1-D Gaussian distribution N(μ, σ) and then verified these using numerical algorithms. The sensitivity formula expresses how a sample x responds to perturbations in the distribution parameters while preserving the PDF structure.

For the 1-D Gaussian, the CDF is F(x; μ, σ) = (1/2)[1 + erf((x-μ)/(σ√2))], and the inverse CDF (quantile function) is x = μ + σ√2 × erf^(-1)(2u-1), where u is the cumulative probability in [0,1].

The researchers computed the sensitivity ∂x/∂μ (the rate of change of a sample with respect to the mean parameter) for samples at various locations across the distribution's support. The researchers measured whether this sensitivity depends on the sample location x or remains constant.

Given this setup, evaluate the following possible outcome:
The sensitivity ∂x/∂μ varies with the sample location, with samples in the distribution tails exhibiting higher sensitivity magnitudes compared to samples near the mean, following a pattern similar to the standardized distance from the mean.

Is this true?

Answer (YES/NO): NO